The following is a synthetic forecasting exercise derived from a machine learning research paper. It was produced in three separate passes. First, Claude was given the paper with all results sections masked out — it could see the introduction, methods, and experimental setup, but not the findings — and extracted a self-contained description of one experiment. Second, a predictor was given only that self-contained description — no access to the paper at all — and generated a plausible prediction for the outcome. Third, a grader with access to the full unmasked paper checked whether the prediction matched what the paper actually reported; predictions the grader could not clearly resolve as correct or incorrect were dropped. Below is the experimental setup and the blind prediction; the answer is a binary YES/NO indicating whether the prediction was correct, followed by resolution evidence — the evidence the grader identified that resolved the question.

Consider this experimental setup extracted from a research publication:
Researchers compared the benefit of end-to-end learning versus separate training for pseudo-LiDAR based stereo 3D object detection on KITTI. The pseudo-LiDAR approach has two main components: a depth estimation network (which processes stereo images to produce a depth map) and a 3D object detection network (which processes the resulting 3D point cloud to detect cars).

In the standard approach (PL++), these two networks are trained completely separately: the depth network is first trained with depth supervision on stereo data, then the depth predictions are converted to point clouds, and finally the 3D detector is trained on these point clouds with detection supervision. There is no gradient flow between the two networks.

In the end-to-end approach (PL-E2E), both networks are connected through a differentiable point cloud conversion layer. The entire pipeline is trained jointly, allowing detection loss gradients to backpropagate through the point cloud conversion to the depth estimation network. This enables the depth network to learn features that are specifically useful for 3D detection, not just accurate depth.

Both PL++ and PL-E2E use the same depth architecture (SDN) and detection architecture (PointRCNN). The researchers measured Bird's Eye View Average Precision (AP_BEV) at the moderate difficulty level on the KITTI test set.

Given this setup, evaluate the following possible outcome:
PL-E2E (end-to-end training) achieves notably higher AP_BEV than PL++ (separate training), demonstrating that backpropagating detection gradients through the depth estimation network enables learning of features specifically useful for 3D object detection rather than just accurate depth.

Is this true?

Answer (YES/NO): NO